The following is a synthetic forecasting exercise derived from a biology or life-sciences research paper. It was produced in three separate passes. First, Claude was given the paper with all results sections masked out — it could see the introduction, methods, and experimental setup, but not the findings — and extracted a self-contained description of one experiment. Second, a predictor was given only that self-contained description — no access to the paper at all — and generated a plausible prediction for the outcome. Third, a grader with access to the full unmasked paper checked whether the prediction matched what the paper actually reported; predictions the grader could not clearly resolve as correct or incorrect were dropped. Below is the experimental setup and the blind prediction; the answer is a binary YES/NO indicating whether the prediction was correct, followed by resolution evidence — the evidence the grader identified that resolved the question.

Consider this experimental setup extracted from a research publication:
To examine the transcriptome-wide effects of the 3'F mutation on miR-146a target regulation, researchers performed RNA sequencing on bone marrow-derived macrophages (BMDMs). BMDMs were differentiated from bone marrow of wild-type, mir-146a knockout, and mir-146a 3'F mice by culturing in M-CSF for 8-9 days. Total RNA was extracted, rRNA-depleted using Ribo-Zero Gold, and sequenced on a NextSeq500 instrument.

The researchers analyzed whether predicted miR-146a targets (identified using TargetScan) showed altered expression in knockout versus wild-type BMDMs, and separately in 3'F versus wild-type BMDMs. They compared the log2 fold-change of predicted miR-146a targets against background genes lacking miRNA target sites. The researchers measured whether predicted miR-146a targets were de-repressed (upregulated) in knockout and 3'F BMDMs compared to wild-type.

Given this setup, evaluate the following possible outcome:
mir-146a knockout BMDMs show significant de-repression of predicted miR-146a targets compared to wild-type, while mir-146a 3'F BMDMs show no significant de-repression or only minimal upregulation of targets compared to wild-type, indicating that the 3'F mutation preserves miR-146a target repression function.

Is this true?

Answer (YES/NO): NO